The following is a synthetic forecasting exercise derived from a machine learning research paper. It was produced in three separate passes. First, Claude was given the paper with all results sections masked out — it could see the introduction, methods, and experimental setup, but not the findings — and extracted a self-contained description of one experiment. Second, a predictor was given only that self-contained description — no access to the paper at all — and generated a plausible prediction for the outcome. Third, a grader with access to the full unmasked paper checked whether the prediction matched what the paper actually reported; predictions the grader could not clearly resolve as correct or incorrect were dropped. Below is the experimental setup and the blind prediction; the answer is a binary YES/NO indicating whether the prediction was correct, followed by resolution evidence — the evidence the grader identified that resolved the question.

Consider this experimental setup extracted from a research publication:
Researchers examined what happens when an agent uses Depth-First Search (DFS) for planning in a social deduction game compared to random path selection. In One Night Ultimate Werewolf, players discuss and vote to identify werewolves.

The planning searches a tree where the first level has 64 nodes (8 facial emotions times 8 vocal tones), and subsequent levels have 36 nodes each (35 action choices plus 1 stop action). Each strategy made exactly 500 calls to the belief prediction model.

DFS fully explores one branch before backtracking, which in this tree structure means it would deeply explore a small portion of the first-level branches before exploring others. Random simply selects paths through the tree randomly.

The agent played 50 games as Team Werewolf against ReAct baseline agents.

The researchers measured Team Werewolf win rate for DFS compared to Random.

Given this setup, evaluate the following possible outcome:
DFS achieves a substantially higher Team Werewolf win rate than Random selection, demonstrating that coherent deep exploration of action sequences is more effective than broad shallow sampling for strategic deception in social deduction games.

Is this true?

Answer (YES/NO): NO